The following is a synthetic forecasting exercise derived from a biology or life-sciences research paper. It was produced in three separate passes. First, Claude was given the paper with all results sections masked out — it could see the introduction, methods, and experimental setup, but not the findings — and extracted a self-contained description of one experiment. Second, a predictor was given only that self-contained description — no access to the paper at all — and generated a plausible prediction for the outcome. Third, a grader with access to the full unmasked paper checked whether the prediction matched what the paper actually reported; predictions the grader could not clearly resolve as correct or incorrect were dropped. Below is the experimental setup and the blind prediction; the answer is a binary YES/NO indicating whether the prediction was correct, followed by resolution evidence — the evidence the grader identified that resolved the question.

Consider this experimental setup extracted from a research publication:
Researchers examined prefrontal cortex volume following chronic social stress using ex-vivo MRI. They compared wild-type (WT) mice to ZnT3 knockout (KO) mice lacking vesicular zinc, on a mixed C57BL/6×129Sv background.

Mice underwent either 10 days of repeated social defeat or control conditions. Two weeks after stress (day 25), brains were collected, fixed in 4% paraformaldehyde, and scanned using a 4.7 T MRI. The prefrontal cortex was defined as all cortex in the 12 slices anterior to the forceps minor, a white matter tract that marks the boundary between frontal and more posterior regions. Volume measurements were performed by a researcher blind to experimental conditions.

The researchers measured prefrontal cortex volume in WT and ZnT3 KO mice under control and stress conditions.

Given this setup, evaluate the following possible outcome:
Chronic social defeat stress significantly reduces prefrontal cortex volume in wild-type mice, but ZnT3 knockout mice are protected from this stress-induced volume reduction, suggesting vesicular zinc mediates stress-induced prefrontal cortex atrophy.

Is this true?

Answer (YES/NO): NO